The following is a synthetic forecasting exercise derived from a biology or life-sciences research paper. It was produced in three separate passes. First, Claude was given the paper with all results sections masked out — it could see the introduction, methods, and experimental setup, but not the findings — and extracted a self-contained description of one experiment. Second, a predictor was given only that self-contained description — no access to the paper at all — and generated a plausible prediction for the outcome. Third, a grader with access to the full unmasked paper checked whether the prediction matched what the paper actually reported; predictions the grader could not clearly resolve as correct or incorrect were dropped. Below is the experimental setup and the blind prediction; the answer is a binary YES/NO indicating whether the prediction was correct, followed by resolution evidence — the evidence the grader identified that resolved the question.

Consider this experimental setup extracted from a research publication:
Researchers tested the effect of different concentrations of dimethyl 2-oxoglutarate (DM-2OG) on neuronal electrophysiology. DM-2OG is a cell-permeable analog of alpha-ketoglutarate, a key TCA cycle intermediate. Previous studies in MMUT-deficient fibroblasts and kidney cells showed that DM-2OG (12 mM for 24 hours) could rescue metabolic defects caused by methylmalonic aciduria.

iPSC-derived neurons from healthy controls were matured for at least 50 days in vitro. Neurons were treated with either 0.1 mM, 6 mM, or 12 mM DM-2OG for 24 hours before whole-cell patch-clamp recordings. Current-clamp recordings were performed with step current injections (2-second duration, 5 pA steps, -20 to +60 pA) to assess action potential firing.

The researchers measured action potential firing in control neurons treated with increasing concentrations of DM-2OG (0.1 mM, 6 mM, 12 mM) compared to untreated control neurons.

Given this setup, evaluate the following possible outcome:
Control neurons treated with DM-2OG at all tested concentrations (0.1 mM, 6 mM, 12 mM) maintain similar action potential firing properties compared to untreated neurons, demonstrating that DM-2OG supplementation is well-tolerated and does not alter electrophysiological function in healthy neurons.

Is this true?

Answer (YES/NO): NO